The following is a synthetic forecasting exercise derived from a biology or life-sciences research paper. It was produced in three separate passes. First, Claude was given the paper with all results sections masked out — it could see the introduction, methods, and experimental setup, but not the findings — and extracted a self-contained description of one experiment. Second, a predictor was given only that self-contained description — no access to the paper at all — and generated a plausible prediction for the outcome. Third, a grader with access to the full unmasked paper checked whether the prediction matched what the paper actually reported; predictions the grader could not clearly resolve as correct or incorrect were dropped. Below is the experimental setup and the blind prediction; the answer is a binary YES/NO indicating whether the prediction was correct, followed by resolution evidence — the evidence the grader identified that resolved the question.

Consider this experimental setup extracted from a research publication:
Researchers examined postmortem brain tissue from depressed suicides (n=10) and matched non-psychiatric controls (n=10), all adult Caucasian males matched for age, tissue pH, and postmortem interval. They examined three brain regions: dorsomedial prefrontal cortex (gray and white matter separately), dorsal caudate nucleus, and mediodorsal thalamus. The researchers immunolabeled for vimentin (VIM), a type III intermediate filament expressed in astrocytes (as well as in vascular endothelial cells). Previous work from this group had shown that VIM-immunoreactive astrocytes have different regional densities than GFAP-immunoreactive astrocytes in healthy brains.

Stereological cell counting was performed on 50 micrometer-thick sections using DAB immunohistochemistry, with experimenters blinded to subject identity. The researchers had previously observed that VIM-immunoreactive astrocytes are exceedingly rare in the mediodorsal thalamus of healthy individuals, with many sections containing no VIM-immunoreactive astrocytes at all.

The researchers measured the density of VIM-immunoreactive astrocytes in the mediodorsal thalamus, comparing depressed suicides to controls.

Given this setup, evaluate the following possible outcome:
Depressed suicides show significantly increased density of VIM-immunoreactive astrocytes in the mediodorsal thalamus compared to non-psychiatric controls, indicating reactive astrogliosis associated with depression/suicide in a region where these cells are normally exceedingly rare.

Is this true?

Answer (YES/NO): NO